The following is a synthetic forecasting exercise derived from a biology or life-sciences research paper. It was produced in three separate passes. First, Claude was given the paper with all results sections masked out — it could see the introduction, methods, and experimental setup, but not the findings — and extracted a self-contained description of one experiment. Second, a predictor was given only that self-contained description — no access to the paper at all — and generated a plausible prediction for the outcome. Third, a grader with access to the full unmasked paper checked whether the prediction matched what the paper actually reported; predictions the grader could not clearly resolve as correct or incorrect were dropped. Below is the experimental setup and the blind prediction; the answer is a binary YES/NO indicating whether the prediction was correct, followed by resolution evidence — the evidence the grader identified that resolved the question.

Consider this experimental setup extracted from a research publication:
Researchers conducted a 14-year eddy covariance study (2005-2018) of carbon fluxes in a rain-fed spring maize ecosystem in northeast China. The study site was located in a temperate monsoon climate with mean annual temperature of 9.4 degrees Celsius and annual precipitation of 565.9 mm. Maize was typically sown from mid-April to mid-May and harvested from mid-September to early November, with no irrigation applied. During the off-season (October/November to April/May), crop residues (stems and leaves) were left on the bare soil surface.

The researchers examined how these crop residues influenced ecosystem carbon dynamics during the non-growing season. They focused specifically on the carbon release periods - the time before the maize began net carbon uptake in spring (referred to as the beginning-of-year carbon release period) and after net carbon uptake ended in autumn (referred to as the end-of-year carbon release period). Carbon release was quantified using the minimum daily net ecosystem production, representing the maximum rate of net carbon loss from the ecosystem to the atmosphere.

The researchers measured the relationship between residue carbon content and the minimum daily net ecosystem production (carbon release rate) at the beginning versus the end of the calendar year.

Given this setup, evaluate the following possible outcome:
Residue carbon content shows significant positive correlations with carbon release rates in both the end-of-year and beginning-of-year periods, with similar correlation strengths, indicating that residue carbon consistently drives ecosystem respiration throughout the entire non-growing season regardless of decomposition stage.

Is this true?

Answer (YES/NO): NO